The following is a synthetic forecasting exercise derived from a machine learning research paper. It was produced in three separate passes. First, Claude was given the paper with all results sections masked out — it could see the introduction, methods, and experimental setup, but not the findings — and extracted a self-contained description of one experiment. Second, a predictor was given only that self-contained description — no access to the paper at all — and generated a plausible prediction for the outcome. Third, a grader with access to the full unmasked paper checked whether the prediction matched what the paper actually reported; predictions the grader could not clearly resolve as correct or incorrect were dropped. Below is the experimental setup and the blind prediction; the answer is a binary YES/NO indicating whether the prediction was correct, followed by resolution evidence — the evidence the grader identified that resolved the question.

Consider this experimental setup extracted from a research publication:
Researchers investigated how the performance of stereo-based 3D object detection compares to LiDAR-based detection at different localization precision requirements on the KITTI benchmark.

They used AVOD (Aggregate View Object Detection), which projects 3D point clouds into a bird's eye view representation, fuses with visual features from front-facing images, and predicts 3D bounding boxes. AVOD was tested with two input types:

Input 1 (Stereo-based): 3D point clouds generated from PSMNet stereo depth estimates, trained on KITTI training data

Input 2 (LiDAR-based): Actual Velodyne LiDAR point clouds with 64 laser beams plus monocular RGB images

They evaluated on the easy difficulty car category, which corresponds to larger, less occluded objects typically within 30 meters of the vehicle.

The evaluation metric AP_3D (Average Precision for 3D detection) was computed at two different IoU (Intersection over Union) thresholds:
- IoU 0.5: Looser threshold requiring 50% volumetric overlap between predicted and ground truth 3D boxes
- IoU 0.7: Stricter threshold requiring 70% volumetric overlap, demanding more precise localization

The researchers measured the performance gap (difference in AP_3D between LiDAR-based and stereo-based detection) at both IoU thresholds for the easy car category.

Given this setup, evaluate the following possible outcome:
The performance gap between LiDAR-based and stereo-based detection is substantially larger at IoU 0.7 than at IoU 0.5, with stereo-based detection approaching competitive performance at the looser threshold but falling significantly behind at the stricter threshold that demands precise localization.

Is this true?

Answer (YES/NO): YES